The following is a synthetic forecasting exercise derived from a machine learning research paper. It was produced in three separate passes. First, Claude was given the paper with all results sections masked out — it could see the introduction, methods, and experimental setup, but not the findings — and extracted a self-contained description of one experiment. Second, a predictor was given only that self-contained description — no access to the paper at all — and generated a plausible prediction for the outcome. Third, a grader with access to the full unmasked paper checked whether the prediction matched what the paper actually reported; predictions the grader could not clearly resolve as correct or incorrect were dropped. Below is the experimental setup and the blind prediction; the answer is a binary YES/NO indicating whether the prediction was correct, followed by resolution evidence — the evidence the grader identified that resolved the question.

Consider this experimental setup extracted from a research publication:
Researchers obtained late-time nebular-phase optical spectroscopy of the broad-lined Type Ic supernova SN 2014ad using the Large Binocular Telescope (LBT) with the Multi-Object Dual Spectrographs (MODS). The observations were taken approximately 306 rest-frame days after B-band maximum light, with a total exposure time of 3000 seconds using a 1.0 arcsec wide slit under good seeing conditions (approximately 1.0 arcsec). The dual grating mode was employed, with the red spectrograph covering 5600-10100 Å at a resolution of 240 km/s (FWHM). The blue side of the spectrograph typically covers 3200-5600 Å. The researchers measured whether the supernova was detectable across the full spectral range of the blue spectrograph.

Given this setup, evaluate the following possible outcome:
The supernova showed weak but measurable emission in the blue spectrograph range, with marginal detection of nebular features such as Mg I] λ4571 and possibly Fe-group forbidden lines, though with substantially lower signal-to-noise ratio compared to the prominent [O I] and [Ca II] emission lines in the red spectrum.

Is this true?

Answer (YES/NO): NO